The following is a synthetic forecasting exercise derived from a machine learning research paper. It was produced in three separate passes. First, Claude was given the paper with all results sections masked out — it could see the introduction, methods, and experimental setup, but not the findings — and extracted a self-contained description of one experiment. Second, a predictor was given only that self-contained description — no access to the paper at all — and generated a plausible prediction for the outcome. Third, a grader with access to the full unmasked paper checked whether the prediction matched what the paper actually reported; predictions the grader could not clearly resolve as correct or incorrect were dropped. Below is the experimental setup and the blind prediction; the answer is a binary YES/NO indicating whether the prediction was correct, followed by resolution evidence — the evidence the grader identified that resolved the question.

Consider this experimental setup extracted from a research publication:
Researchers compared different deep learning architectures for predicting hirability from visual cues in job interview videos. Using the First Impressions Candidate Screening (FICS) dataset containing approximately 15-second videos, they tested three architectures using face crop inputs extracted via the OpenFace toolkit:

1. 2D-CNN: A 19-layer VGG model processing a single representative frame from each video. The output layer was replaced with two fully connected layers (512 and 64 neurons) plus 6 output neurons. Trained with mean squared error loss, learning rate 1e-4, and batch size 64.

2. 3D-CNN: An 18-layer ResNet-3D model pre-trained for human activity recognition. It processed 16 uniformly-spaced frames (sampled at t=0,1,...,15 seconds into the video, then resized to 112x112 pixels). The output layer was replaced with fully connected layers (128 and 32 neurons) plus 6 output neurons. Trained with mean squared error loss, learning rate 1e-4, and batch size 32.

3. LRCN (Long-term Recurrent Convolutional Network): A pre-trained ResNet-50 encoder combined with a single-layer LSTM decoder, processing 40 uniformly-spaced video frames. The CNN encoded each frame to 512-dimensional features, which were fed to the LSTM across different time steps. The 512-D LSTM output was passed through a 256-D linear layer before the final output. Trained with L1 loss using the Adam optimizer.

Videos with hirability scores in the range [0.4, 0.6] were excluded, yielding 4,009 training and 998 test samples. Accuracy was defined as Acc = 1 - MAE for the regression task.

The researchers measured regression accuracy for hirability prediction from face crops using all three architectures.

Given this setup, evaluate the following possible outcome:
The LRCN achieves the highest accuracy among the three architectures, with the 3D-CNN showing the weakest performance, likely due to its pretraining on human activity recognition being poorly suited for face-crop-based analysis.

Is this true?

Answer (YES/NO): NO